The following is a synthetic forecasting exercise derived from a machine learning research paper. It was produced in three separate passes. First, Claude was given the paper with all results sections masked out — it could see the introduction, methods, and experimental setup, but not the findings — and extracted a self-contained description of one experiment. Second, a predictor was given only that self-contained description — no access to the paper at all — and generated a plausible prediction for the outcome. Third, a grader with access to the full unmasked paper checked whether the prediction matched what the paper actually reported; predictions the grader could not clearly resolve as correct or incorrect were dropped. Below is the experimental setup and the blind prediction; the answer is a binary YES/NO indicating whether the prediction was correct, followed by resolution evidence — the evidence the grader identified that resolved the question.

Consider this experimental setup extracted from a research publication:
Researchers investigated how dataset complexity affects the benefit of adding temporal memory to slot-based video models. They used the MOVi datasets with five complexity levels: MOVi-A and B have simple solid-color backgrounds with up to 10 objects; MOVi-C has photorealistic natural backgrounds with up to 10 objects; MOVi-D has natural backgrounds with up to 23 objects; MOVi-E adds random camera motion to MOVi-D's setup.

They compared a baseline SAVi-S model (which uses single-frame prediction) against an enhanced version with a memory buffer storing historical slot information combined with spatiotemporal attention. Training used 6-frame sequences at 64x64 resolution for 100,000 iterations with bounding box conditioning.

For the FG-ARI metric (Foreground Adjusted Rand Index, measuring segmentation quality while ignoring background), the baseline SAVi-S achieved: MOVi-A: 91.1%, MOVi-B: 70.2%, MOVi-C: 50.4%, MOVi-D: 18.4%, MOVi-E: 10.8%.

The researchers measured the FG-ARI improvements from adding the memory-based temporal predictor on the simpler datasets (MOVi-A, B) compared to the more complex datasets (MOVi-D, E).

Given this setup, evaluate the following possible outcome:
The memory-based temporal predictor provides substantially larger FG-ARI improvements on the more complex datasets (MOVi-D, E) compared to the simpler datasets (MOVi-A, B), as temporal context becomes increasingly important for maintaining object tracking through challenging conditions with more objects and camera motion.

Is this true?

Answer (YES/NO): YES